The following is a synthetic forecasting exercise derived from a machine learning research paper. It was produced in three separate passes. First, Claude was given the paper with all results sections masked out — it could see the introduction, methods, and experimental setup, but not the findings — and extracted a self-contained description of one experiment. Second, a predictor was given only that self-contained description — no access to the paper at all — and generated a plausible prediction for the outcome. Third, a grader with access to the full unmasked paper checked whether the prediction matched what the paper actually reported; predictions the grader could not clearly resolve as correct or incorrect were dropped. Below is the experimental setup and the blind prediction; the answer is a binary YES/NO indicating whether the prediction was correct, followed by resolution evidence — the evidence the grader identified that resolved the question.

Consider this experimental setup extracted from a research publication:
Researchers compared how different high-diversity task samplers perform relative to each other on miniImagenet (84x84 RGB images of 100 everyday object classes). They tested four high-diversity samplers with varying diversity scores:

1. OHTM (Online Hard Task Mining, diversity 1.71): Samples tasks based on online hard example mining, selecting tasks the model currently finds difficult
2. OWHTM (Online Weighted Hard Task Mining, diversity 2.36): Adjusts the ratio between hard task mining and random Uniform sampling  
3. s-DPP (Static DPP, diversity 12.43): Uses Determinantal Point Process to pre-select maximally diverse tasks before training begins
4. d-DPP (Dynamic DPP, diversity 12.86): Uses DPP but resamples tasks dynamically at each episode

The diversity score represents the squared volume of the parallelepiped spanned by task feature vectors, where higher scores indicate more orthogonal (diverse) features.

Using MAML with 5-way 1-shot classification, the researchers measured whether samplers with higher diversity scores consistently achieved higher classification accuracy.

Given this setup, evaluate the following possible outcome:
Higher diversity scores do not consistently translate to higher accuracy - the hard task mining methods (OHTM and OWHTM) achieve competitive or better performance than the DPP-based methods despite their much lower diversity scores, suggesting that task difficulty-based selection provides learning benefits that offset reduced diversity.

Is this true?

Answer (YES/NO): YES